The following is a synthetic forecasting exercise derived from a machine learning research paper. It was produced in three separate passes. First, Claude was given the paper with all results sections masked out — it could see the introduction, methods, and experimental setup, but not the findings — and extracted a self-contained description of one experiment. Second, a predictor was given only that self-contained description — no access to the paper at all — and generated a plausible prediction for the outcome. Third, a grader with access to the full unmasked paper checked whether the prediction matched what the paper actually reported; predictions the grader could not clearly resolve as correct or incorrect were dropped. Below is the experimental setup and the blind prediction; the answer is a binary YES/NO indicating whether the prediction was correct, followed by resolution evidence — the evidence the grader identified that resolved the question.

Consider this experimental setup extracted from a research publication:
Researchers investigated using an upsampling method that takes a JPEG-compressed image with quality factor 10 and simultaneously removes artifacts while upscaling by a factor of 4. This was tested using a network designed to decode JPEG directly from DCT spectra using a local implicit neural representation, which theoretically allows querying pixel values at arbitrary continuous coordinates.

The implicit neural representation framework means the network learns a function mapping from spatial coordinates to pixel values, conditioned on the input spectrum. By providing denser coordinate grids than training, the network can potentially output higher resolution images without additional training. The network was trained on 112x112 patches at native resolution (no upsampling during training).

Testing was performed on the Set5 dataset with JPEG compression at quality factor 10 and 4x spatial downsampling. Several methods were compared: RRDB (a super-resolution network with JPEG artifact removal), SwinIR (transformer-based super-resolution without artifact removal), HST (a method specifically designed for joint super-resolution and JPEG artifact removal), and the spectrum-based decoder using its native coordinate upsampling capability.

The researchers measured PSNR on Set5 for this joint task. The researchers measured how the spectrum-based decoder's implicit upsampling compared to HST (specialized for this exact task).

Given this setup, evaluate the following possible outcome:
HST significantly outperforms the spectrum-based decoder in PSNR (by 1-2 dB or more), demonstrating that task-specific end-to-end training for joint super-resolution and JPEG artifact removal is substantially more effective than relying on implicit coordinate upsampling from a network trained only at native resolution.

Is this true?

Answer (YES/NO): NO